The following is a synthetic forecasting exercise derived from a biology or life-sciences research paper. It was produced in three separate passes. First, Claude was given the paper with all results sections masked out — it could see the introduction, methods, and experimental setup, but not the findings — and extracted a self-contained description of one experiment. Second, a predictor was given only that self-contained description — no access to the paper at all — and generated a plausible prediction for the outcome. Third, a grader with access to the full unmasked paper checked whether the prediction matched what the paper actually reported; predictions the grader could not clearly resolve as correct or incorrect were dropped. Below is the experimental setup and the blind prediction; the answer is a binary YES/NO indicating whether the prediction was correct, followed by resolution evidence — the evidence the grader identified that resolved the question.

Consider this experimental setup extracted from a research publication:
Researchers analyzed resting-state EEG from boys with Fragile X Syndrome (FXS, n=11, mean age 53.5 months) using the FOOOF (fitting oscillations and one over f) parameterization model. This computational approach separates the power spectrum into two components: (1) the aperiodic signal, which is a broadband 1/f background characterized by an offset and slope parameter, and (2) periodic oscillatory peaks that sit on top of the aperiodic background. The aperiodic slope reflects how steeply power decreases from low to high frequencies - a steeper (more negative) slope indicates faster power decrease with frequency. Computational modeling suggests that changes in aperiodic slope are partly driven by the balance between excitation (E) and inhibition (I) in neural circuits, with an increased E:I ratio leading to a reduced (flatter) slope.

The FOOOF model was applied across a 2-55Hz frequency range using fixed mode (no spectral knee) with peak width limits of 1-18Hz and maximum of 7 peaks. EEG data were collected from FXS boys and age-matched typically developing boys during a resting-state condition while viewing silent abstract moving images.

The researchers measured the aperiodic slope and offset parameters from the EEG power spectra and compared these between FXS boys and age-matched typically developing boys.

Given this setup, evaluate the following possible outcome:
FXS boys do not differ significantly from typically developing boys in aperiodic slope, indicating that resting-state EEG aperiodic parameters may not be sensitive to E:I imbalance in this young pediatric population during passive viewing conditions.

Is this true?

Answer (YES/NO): NO